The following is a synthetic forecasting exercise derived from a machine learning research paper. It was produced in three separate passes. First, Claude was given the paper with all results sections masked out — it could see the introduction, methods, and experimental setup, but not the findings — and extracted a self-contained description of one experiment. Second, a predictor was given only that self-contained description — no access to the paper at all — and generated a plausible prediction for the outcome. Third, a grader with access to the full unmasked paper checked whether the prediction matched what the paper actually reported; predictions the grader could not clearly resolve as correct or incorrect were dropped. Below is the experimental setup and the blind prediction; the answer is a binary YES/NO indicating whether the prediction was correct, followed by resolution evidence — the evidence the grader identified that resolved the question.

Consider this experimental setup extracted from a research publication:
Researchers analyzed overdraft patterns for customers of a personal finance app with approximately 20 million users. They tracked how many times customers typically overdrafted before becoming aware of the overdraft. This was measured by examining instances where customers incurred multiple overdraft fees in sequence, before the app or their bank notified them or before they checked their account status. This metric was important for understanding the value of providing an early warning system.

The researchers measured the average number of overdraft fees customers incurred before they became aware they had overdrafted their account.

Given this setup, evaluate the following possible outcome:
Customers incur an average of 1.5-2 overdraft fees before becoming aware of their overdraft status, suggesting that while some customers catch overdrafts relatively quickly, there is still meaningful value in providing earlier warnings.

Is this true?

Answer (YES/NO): YES